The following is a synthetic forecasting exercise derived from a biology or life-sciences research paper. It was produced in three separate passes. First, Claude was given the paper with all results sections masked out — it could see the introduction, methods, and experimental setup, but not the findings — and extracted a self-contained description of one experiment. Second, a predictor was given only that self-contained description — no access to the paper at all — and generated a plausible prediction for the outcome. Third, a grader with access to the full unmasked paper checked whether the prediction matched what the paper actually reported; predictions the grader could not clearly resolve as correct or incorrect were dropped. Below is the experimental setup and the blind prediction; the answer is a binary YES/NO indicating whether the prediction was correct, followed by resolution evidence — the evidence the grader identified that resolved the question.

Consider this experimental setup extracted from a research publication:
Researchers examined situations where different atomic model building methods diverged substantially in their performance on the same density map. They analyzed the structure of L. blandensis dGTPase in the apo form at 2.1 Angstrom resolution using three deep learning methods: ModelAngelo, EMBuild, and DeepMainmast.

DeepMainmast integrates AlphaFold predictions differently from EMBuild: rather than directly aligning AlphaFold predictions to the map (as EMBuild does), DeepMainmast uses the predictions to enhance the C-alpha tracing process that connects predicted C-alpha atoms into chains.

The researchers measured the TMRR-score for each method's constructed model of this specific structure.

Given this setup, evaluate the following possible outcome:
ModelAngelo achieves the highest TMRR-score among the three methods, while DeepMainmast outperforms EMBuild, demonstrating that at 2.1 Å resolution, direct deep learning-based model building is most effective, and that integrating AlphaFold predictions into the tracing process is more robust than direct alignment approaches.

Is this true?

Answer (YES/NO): NO